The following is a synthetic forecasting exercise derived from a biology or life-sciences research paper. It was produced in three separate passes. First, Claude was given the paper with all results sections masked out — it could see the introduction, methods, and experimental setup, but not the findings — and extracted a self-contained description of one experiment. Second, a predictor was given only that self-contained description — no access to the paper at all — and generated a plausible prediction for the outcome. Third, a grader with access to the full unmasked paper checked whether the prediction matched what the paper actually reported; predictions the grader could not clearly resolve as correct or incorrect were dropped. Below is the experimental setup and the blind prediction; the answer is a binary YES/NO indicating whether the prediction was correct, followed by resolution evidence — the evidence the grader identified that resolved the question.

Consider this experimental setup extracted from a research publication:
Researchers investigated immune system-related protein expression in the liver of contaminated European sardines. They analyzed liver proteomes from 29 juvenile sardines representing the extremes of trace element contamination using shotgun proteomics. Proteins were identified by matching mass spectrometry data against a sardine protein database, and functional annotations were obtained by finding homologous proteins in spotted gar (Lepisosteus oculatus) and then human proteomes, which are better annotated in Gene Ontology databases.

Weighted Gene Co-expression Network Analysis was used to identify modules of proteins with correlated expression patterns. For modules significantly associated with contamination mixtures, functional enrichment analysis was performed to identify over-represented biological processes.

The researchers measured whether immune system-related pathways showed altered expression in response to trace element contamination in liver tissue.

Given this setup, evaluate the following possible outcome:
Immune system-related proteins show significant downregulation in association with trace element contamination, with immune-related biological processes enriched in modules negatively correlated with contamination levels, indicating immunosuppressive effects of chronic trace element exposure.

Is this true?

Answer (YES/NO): NO